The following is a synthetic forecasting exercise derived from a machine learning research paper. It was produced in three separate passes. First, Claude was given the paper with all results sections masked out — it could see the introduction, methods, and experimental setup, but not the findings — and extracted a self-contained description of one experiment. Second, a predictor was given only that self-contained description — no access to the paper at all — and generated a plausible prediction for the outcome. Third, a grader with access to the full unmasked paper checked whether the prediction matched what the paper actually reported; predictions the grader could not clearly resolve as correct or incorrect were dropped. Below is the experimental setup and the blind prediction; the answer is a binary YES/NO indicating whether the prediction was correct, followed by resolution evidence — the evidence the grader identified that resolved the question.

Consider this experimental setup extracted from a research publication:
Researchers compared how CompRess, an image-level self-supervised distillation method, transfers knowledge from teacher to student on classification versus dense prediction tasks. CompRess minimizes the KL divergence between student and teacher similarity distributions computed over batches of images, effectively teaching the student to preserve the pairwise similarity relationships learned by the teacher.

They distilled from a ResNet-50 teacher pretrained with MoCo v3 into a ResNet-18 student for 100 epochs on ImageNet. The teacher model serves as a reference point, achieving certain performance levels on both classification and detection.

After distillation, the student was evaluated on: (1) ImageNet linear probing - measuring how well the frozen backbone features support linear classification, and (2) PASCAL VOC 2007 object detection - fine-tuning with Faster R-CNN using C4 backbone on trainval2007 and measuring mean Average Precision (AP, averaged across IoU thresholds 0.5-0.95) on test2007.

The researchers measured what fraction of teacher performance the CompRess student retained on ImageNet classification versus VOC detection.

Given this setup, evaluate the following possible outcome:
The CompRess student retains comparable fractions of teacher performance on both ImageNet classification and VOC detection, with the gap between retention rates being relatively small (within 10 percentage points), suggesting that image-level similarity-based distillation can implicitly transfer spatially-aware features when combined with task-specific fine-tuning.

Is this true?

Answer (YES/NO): YES